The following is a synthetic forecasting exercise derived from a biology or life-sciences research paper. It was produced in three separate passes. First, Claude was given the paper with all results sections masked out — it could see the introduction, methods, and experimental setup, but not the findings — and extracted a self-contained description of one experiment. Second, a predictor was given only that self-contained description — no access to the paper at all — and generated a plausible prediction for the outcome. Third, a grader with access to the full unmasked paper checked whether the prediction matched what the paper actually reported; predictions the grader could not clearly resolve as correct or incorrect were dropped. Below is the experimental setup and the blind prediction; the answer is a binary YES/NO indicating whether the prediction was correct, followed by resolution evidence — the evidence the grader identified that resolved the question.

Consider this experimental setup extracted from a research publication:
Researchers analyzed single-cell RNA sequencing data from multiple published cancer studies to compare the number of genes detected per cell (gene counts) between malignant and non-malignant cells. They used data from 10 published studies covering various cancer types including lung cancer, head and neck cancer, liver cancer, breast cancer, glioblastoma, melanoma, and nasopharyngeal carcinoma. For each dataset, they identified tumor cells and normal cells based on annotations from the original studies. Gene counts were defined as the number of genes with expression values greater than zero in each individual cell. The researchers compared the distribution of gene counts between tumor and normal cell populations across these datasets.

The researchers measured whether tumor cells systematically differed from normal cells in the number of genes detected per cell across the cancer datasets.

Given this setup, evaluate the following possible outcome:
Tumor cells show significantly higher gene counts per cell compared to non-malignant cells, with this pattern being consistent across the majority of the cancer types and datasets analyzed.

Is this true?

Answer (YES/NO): YES